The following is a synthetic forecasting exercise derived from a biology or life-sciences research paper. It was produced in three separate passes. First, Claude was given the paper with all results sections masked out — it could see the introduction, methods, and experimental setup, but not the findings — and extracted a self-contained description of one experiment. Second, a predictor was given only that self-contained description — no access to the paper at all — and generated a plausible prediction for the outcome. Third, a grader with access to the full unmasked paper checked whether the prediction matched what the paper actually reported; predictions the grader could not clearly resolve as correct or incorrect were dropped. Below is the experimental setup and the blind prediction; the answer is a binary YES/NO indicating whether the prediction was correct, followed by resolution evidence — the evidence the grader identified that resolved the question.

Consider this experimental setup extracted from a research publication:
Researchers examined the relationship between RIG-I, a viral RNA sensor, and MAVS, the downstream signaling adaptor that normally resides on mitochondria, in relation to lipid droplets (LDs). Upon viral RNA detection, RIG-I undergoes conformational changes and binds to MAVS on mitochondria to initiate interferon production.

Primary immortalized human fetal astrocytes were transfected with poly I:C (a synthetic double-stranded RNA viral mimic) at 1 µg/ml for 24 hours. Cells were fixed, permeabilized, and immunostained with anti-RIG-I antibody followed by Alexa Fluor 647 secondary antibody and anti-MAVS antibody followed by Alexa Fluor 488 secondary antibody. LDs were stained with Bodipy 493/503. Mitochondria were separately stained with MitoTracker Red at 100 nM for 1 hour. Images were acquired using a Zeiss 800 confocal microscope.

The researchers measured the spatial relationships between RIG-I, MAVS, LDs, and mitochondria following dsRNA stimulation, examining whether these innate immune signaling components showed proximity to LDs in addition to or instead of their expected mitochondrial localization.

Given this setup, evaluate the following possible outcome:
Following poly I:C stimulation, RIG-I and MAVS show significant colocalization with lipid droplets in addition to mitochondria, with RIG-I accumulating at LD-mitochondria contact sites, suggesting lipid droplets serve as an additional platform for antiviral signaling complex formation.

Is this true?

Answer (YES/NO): NO